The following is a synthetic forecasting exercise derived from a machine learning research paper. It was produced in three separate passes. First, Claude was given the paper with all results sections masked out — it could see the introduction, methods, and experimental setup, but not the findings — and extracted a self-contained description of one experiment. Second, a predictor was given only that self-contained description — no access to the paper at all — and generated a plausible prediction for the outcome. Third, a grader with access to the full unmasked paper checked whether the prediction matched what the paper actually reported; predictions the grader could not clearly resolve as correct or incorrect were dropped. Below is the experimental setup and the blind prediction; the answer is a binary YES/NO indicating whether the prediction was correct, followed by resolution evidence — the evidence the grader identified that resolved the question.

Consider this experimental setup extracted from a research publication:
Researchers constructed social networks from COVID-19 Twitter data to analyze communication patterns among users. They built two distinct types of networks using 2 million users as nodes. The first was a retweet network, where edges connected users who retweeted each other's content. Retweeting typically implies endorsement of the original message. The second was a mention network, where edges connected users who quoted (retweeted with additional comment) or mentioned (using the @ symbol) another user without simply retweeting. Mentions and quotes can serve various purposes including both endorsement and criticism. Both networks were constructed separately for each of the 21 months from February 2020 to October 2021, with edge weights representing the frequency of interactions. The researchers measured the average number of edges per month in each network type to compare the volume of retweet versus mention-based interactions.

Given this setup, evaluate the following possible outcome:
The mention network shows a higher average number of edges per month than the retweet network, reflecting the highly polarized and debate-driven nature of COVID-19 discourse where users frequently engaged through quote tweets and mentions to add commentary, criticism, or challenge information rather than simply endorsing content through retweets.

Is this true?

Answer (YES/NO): YES